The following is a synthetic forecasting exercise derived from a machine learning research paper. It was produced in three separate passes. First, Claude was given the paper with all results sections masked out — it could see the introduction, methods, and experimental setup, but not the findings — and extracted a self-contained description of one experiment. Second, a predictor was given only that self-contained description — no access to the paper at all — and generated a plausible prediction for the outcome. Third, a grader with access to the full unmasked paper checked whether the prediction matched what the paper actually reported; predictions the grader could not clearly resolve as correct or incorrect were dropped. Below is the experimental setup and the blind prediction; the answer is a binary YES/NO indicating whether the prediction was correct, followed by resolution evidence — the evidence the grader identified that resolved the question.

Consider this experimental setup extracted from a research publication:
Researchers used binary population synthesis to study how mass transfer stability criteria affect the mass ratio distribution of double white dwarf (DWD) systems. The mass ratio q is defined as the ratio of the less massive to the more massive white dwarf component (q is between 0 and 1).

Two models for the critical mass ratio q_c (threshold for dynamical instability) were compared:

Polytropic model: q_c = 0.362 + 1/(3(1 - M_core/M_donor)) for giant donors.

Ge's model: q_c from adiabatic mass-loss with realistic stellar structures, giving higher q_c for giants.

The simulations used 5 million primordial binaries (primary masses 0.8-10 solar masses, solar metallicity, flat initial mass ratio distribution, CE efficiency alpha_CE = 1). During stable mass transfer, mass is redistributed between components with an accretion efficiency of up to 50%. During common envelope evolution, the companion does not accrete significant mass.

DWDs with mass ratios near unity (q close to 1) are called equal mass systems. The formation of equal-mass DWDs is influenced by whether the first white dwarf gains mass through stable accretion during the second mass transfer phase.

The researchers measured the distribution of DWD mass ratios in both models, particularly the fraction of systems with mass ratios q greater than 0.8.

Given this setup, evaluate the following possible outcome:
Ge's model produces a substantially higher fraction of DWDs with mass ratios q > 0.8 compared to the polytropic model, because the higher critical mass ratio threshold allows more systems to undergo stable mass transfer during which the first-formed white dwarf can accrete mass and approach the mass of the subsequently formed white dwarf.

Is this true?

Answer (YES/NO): NO